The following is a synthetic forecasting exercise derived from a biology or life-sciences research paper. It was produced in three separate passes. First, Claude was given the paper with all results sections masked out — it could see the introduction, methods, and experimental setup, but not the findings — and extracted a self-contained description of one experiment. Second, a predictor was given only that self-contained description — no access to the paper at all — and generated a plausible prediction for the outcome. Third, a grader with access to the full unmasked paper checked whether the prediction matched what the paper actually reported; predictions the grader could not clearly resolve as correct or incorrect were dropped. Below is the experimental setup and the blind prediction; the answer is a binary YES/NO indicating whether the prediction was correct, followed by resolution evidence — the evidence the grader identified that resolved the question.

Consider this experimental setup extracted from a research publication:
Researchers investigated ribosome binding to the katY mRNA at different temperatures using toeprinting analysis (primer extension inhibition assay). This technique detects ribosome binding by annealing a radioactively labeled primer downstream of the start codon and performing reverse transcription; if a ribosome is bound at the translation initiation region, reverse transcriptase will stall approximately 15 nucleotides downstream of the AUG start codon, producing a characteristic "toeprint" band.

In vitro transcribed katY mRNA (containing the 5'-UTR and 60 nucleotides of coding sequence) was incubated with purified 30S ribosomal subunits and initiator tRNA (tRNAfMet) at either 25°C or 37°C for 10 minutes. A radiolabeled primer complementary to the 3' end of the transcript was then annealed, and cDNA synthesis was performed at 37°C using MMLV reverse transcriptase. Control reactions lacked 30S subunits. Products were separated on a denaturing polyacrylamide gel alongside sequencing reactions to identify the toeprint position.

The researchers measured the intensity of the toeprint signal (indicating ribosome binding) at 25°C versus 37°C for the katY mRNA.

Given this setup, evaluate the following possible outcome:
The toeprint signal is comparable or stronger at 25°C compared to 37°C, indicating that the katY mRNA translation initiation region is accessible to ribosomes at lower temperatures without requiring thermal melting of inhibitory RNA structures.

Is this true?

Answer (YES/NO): NO